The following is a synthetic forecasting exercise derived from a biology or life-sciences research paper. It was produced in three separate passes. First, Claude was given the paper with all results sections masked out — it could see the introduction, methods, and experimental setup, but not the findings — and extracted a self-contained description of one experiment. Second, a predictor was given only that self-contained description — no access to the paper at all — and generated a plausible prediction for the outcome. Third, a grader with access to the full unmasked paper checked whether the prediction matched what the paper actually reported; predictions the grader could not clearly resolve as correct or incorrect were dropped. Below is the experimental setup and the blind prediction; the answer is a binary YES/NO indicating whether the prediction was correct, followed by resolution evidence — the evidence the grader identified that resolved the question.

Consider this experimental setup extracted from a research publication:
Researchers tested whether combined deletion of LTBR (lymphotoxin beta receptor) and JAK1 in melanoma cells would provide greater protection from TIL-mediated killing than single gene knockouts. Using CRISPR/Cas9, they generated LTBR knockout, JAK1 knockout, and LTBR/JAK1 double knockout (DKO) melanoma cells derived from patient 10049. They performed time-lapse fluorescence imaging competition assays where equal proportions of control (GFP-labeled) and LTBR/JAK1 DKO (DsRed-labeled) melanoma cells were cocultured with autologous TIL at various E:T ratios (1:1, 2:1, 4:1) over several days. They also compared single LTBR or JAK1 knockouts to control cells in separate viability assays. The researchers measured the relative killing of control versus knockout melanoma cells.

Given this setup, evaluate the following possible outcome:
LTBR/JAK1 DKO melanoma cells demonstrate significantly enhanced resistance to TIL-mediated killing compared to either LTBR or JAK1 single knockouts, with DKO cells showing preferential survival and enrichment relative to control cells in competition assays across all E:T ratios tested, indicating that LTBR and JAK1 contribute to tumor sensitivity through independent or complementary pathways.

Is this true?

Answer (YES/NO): YES